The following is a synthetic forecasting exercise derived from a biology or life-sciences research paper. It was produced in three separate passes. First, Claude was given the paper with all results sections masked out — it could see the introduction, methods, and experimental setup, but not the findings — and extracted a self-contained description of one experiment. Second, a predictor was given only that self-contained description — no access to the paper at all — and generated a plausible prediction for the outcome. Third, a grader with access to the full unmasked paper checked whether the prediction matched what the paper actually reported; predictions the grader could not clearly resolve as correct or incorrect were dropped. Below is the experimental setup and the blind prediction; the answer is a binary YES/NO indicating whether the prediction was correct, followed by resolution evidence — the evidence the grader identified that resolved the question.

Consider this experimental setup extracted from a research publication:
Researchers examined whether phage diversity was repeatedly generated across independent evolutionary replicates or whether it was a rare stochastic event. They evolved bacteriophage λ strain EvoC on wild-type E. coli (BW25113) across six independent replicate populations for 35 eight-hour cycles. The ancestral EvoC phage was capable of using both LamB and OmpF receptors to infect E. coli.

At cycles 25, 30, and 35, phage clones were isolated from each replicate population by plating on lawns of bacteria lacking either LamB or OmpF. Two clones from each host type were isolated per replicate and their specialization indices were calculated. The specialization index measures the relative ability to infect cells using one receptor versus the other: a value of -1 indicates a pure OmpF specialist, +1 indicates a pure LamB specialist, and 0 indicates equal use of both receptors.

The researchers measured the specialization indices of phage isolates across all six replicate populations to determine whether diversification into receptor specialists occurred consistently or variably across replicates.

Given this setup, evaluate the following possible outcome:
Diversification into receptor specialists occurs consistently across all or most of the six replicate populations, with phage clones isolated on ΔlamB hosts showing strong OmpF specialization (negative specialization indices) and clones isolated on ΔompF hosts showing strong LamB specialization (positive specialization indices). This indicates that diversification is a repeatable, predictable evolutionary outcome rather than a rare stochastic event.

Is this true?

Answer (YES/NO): YES